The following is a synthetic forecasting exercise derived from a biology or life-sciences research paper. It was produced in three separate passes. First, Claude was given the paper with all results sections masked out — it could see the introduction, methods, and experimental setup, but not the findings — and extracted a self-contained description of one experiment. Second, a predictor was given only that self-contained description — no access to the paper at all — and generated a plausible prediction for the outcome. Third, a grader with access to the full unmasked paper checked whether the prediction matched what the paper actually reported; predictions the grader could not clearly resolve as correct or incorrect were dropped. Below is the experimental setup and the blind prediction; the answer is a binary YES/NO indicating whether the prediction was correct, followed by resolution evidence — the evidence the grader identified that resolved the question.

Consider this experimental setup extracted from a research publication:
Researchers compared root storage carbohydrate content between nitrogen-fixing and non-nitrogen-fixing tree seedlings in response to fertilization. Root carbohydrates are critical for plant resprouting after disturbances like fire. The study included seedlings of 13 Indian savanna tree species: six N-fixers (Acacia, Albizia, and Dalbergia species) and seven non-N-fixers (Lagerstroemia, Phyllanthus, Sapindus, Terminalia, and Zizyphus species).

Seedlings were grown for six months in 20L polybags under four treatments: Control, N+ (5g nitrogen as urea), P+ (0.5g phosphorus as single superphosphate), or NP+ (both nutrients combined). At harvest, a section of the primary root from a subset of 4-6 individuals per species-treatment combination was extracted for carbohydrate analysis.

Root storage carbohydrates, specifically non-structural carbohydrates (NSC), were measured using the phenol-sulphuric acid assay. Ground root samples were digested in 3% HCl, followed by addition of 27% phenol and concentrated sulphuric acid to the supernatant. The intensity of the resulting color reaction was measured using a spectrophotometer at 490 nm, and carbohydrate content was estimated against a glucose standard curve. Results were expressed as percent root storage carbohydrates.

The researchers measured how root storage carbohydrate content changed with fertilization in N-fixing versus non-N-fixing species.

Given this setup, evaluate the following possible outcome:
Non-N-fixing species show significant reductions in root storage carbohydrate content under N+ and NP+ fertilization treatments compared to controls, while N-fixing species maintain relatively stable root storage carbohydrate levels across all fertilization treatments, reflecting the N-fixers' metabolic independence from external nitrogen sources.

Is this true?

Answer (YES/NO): YES